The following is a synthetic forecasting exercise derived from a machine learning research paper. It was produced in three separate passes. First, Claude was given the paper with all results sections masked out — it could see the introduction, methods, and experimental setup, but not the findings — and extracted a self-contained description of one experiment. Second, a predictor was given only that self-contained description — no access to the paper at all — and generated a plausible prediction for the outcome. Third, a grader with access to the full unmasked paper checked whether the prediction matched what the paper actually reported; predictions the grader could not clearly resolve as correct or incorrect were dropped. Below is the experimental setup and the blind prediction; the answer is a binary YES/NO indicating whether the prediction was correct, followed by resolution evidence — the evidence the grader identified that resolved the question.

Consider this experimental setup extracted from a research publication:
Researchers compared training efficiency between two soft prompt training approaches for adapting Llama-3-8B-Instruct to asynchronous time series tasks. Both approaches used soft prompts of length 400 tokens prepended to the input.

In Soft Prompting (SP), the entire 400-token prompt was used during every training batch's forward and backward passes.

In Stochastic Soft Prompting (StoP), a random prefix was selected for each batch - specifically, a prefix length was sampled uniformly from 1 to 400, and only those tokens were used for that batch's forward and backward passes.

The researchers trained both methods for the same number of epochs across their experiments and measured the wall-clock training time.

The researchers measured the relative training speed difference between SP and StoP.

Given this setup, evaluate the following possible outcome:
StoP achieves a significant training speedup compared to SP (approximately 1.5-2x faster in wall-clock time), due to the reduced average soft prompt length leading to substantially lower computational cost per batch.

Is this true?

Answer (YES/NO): NO